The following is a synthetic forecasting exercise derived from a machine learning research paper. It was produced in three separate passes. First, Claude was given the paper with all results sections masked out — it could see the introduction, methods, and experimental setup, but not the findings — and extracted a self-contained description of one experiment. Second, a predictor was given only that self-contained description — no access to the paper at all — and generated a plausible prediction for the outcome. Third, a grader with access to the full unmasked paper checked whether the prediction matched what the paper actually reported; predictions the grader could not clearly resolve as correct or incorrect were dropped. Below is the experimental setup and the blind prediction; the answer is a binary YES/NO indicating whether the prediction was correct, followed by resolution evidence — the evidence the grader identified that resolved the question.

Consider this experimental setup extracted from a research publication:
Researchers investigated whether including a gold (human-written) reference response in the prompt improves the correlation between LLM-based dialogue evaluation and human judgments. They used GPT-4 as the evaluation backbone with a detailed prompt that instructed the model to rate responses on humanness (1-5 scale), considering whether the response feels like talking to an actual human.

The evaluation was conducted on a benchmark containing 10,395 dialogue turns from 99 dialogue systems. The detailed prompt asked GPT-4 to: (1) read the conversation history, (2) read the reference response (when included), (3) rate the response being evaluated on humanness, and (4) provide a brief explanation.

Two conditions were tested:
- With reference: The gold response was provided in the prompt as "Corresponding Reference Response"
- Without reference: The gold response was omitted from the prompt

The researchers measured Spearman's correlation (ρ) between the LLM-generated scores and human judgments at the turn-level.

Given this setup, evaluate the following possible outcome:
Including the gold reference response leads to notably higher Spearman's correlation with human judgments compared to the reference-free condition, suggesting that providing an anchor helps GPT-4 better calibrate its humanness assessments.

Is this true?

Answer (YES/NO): NO